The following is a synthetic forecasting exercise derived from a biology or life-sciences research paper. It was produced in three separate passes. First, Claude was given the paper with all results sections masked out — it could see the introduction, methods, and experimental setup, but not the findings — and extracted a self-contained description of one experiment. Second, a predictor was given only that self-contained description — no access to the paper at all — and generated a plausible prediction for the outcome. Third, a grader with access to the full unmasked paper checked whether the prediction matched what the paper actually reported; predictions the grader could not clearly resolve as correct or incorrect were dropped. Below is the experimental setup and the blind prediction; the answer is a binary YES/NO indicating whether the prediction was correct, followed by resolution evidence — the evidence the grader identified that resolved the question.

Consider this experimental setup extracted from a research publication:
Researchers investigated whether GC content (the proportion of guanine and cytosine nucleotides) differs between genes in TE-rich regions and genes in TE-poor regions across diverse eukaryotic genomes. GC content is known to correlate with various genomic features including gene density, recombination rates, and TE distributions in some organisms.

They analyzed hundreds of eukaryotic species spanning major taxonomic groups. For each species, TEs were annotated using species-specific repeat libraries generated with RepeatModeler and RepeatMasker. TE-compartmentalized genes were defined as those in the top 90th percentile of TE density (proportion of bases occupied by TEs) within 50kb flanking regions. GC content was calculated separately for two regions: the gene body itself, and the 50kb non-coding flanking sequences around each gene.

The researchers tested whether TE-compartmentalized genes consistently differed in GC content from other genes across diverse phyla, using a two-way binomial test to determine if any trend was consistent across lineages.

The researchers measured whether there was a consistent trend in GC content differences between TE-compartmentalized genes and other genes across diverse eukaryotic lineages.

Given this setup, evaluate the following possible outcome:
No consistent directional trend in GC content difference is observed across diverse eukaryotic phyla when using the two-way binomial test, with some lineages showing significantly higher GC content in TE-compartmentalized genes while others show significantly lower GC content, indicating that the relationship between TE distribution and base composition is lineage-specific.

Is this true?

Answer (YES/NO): YES